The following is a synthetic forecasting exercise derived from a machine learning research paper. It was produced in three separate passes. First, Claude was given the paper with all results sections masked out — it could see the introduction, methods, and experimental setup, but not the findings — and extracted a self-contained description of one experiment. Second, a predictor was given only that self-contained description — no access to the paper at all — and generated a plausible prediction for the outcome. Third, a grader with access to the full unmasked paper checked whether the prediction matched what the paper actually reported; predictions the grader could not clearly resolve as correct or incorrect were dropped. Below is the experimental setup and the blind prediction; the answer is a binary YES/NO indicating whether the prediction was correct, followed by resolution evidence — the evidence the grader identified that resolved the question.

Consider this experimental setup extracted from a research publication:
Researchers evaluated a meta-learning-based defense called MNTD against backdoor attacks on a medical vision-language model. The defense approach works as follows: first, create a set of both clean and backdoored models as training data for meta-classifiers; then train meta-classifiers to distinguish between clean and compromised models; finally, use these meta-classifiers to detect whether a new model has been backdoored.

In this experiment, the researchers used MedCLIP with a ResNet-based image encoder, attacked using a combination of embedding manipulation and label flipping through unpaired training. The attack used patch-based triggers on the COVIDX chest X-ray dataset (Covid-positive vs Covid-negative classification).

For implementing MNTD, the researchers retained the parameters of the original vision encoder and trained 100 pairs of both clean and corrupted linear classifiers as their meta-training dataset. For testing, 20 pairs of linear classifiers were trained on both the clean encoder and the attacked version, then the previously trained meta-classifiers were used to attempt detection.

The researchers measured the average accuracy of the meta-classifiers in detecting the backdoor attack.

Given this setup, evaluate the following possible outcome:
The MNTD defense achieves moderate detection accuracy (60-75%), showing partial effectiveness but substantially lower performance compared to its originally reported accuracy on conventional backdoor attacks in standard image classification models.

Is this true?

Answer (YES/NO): YES